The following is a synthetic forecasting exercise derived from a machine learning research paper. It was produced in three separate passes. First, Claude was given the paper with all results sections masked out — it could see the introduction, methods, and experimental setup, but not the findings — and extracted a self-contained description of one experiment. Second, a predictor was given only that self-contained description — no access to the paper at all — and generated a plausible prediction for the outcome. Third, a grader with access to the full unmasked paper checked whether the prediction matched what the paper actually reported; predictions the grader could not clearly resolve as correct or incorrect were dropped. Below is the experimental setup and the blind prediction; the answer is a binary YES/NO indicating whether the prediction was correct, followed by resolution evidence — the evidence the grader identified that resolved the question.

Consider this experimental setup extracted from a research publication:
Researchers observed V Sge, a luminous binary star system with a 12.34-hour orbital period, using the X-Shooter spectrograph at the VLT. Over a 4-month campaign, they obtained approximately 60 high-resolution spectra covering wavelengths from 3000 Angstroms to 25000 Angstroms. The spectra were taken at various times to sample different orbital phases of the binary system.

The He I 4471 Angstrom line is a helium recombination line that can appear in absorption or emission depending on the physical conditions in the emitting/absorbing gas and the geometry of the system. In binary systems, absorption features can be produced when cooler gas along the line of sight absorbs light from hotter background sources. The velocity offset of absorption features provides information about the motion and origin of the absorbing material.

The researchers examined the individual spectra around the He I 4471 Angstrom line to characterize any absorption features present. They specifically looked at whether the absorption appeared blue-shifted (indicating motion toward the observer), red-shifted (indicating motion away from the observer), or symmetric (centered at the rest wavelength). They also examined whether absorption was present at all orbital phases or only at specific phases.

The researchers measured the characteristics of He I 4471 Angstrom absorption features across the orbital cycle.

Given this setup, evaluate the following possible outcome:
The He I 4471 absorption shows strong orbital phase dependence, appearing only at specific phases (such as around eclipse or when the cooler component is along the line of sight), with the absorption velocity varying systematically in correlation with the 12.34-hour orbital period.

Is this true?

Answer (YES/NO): NO